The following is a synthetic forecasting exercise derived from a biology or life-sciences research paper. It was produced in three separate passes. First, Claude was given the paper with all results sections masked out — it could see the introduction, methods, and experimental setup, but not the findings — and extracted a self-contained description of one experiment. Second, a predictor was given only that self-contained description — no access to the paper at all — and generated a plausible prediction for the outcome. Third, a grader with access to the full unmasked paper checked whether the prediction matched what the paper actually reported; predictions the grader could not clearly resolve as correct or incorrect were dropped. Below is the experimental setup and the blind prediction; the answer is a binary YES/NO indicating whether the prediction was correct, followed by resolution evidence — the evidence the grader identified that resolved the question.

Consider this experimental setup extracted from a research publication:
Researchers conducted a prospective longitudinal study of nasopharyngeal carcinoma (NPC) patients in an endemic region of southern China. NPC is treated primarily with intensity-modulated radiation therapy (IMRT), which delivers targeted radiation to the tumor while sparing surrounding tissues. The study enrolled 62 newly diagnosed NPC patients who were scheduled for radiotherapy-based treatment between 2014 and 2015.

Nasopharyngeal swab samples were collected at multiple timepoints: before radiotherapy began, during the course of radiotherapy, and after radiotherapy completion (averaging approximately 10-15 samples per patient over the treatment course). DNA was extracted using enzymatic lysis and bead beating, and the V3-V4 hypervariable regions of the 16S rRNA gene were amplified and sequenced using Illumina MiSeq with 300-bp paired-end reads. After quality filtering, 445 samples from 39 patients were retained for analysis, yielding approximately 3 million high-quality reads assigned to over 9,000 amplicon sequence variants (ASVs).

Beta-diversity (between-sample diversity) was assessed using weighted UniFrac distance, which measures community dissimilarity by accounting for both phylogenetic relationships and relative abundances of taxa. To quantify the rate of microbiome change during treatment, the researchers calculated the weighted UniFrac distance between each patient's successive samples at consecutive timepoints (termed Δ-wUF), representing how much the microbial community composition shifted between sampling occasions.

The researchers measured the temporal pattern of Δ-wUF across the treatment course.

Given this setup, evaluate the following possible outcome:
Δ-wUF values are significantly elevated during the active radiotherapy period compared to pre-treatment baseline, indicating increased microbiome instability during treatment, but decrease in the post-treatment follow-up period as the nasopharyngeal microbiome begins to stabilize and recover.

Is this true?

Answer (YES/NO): NO